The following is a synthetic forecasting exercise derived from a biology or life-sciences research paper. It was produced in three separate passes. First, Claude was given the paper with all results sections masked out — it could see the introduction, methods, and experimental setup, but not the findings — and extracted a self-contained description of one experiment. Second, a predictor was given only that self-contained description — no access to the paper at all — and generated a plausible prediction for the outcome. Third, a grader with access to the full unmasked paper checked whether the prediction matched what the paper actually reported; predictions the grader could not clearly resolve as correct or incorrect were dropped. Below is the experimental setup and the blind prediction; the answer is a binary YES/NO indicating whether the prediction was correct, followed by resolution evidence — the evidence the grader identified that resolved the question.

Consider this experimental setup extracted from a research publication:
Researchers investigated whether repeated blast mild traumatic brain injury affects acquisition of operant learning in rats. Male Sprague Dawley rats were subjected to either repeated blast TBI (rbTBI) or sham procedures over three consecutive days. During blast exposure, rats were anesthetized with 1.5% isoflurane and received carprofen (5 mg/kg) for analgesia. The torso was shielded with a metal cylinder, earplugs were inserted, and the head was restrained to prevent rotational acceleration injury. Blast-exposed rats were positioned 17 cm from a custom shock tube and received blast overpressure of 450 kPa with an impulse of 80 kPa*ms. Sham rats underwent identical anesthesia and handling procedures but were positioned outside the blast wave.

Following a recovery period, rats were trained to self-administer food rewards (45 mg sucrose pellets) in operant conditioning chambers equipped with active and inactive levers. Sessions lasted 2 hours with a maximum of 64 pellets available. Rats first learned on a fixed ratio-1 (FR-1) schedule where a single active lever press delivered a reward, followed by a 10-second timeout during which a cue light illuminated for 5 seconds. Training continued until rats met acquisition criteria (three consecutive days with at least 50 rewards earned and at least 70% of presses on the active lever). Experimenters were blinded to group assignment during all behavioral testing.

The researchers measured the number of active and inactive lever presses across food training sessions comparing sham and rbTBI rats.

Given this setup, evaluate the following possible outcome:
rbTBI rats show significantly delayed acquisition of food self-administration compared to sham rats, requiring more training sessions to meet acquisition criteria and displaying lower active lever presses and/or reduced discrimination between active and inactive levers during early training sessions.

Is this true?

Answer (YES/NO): NO